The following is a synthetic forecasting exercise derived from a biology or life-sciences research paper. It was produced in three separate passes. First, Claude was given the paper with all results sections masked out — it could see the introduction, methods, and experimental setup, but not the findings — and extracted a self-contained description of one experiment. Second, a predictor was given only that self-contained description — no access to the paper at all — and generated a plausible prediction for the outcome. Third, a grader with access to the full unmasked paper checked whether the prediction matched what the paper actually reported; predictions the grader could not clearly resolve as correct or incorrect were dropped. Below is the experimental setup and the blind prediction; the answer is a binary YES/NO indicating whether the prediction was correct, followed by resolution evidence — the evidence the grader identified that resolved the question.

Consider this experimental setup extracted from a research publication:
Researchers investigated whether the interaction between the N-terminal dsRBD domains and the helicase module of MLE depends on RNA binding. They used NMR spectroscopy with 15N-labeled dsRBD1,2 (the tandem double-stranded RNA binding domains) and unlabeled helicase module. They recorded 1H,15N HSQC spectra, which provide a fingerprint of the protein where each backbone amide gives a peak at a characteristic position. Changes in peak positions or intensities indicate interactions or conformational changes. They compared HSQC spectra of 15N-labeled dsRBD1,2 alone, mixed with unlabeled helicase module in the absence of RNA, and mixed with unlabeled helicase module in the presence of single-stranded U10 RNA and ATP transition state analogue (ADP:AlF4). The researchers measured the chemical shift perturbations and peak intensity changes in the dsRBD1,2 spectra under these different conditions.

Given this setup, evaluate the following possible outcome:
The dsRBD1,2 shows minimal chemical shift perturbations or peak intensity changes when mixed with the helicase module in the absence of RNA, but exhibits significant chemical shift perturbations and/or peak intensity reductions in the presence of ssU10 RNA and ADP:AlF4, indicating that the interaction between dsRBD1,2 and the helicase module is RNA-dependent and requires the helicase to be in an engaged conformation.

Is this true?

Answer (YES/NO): NO